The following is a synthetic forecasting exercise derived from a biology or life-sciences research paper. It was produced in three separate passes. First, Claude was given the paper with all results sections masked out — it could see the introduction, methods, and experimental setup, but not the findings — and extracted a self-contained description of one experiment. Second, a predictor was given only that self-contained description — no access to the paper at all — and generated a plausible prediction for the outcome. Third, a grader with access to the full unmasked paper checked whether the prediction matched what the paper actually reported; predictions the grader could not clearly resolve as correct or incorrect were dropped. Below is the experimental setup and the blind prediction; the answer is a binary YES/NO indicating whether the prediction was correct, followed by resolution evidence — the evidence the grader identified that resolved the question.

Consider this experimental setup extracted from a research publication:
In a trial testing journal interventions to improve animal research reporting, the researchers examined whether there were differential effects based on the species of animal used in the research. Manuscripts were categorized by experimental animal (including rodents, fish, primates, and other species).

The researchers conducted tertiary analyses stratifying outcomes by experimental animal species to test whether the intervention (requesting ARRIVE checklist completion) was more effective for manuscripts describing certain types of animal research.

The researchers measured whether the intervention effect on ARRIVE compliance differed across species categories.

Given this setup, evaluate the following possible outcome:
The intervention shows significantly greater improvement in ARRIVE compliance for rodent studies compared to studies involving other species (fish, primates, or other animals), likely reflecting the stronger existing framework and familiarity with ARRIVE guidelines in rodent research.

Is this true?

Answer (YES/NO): NO